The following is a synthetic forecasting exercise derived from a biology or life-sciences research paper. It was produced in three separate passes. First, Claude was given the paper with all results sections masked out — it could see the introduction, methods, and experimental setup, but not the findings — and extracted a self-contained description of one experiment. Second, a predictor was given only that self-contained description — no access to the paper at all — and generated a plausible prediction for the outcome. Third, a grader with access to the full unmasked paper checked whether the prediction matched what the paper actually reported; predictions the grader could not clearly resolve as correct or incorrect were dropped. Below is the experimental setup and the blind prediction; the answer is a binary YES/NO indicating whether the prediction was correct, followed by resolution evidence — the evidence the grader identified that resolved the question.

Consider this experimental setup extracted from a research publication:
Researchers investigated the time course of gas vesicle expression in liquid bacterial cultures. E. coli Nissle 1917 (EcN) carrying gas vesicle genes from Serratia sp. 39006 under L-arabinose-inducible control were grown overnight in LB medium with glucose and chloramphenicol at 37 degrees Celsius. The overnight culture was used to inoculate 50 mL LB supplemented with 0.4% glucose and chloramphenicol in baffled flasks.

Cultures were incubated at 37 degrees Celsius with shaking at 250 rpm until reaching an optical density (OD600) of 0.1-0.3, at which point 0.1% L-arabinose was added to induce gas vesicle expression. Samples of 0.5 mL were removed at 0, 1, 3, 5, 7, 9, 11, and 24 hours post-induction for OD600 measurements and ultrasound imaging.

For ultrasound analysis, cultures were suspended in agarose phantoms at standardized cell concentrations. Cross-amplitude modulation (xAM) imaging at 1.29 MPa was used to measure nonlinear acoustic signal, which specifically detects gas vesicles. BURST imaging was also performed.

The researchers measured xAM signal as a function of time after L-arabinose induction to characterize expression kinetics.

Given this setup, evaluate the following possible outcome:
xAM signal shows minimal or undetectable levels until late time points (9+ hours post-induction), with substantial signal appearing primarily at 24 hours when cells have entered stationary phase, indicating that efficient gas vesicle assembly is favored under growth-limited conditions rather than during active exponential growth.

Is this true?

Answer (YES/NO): NO